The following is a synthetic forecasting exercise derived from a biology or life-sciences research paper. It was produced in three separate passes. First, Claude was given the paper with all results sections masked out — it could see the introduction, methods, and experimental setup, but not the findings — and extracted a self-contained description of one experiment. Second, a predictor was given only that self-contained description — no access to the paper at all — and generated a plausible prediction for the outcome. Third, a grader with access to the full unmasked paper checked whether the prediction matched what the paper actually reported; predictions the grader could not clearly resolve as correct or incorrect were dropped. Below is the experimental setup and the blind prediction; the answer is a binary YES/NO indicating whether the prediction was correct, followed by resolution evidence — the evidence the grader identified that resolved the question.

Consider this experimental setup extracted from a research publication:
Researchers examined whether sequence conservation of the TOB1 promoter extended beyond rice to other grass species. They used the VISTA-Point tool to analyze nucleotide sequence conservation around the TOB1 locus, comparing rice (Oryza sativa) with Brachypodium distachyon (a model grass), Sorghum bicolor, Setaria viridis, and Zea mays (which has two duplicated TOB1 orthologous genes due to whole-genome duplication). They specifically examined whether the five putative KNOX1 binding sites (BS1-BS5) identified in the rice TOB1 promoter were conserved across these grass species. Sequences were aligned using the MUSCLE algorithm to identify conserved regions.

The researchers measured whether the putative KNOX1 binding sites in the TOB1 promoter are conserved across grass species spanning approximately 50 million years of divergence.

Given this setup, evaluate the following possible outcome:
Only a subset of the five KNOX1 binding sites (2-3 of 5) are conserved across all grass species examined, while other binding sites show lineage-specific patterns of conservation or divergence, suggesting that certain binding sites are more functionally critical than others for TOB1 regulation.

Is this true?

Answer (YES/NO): NO